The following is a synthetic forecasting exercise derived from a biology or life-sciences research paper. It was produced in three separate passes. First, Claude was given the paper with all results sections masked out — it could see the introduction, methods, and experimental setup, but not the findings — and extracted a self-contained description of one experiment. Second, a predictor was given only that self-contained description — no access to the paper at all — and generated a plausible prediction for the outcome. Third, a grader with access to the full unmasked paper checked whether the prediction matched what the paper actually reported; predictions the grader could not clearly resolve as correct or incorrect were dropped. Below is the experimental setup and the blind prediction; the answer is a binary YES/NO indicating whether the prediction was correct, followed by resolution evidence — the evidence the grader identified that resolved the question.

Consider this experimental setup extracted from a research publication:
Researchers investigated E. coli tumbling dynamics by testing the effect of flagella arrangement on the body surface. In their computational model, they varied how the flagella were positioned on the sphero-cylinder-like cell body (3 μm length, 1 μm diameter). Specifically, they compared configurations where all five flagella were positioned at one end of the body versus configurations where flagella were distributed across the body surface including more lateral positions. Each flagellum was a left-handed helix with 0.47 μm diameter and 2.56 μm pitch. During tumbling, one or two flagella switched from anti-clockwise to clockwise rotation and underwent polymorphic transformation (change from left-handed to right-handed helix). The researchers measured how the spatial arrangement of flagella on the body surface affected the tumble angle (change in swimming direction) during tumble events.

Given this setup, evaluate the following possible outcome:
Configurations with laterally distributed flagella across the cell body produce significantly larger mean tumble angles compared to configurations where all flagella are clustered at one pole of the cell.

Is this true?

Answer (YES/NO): NO